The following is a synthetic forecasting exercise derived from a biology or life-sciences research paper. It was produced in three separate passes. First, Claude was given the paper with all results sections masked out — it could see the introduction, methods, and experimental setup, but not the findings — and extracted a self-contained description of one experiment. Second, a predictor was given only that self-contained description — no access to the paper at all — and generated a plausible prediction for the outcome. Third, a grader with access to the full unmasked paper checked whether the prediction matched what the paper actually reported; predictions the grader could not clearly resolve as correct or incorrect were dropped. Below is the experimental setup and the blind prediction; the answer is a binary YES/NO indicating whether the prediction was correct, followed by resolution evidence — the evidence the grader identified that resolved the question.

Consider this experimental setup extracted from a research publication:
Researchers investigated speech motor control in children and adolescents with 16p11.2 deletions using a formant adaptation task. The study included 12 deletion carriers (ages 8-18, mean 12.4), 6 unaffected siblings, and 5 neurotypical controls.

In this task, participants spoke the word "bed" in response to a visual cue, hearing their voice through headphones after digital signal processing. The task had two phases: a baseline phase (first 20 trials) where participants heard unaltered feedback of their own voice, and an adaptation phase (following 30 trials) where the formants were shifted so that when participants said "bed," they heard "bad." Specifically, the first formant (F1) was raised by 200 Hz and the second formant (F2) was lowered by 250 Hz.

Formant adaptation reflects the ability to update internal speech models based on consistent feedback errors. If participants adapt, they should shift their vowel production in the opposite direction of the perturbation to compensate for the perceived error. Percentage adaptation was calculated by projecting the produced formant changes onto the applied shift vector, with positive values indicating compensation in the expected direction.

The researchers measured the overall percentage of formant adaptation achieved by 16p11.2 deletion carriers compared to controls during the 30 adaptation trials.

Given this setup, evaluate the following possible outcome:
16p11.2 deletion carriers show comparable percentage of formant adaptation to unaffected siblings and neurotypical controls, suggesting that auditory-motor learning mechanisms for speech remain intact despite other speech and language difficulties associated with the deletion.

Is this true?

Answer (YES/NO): NO